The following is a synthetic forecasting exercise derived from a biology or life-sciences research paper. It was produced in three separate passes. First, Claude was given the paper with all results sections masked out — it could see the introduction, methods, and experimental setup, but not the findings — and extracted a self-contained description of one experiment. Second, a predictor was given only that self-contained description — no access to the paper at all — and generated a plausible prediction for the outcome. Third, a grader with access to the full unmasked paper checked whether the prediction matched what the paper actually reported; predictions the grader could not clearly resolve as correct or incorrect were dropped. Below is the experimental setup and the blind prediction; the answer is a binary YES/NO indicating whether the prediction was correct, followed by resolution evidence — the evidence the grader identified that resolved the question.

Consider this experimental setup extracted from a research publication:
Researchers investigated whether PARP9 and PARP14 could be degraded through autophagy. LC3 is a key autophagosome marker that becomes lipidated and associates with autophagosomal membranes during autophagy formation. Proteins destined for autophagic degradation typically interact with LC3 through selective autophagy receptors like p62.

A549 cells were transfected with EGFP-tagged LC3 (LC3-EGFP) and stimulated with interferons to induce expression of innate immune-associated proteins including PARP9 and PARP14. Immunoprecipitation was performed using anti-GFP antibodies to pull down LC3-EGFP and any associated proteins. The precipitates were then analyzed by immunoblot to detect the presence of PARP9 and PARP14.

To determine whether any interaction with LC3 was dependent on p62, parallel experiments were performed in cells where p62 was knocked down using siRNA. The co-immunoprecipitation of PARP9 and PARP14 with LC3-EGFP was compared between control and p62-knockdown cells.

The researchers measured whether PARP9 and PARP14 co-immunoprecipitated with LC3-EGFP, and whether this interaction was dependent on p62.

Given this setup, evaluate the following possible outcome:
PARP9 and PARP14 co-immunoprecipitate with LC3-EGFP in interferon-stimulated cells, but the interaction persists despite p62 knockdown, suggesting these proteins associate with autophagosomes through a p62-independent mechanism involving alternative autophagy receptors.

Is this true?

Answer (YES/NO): YES